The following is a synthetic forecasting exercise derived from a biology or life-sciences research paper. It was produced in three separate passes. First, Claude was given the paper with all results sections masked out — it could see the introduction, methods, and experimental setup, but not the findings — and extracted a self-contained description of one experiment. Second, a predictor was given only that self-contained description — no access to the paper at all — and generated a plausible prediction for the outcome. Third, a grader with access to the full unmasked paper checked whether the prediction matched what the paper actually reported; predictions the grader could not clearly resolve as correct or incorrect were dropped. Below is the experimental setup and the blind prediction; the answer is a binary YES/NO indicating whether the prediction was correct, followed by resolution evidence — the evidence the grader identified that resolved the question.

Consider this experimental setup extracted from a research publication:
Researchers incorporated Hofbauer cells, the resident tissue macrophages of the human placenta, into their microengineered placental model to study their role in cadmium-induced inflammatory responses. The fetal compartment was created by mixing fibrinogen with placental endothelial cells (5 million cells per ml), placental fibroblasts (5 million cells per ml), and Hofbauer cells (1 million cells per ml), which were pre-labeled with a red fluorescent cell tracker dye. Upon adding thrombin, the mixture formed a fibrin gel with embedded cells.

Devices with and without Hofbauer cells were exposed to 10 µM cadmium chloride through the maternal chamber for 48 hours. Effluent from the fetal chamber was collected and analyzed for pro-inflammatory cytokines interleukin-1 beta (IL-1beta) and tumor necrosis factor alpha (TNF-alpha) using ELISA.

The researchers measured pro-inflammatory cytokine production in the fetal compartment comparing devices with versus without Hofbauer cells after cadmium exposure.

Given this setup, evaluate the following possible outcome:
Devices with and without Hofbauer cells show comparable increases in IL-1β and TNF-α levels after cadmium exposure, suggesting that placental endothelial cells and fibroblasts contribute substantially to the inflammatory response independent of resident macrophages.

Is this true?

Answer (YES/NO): NO